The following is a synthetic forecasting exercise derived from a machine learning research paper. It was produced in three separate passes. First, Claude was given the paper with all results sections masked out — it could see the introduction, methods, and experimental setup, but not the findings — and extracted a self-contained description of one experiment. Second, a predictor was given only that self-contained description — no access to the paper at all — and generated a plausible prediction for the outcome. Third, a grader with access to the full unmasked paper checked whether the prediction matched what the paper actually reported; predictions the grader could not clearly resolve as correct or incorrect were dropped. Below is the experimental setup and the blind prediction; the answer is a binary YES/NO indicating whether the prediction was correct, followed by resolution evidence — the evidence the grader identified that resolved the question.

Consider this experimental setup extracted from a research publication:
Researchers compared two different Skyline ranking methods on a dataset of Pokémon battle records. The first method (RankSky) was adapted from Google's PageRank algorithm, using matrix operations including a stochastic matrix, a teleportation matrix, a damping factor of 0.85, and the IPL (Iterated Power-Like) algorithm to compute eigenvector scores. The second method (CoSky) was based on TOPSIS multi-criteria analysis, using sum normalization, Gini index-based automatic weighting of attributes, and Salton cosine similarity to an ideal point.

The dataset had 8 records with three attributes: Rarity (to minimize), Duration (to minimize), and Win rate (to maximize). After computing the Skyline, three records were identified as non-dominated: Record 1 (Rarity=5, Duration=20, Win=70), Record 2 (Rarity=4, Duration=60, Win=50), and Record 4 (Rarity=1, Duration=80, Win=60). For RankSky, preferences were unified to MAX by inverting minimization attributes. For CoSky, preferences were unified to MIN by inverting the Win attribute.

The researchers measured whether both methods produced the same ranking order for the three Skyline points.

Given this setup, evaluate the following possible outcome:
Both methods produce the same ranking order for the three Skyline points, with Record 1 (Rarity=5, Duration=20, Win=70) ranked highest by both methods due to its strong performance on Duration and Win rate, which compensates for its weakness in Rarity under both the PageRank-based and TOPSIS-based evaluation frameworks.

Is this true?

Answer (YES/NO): NO